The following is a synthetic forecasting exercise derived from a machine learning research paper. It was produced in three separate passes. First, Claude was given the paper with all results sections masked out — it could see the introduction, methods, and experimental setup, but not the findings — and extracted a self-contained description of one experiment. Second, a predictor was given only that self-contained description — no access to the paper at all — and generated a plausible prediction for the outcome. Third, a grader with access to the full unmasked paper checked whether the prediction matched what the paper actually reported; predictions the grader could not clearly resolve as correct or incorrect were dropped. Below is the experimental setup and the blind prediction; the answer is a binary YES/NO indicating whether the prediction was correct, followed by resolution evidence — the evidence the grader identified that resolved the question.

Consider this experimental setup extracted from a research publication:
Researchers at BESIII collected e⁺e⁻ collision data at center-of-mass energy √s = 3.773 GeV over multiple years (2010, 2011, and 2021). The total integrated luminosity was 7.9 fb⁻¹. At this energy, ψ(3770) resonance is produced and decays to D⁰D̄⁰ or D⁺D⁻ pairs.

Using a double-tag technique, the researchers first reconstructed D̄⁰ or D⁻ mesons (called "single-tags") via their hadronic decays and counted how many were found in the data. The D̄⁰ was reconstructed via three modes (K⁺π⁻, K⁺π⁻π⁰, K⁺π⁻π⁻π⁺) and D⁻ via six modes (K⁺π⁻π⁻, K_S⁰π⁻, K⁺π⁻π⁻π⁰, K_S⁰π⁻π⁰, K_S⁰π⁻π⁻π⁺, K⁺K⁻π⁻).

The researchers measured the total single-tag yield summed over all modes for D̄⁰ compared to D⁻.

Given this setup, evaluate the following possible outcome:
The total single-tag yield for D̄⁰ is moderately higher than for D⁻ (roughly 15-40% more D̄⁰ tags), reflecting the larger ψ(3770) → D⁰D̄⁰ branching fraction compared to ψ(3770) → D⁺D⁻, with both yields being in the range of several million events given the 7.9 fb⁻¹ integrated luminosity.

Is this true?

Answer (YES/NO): NO